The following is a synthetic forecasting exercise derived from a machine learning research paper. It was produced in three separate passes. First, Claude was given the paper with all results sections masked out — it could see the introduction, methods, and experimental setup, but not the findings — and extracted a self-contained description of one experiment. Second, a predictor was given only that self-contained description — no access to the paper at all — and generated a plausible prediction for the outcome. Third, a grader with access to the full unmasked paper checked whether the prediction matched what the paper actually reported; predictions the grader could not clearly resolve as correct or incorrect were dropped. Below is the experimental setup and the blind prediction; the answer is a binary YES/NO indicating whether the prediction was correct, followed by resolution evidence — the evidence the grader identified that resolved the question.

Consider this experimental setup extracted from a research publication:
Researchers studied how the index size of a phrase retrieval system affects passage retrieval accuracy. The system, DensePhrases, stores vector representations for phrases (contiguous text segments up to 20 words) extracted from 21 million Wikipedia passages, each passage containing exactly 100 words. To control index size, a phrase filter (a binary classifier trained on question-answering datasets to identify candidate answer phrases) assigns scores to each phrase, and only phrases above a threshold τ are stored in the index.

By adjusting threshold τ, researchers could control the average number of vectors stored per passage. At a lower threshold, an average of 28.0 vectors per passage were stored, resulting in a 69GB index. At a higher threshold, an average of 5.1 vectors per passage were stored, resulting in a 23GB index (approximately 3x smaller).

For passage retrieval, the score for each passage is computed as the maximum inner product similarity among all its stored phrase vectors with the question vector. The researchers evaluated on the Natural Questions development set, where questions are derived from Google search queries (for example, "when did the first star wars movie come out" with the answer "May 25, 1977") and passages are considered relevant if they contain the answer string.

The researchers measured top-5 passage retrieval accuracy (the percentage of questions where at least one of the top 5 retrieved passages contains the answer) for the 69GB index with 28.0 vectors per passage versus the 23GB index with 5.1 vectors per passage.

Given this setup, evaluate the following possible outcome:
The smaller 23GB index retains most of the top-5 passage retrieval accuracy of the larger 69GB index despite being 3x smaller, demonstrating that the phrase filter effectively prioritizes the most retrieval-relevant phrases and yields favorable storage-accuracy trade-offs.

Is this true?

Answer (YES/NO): YES